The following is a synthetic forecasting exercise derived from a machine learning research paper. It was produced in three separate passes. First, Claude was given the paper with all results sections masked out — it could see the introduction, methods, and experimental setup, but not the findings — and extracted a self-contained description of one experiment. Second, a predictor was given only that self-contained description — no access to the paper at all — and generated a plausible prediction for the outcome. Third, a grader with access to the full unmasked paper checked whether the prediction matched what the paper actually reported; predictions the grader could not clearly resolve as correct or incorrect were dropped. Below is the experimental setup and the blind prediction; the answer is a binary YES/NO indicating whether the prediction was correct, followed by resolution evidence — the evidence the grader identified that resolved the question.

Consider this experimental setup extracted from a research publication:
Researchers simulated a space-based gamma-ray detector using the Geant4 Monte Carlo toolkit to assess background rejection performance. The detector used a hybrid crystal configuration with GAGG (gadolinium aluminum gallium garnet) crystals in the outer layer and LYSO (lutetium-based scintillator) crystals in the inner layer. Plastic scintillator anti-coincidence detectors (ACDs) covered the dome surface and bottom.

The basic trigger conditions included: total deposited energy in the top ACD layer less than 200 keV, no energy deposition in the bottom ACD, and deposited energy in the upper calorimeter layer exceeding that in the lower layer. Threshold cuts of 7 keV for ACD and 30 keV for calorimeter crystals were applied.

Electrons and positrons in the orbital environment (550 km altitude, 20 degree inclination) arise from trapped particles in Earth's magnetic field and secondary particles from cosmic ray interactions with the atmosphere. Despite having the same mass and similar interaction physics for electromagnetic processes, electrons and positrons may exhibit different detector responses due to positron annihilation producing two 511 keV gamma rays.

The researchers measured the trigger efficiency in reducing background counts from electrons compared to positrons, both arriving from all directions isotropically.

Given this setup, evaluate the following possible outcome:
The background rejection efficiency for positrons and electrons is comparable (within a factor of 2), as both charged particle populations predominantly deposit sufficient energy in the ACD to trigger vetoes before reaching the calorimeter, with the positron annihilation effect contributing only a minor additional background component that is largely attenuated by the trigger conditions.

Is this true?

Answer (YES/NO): YES